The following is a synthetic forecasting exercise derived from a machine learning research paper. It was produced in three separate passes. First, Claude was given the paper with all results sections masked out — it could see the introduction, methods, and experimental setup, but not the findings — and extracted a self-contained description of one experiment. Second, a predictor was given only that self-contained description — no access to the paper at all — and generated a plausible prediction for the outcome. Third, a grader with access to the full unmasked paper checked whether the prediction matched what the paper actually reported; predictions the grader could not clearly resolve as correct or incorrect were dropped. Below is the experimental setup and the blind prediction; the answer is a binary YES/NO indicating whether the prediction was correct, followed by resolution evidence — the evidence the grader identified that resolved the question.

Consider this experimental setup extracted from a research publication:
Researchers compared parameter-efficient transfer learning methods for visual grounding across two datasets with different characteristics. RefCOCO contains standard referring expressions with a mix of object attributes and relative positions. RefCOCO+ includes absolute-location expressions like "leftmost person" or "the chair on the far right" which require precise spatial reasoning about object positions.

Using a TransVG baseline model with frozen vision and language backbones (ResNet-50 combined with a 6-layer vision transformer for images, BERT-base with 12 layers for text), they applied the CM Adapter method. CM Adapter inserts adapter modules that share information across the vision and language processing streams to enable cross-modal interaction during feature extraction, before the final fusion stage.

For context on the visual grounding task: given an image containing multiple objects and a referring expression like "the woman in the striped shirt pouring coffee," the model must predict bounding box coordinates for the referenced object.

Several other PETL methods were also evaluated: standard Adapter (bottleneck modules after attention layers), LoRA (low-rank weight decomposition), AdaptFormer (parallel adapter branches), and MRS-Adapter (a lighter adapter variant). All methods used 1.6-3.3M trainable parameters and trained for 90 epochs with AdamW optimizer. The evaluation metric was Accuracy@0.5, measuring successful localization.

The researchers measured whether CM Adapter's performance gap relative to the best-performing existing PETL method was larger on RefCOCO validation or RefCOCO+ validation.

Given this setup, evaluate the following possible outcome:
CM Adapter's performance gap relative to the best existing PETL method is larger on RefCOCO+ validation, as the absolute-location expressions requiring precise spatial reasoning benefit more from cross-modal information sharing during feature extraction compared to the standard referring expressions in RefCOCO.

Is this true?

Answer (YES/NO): NO